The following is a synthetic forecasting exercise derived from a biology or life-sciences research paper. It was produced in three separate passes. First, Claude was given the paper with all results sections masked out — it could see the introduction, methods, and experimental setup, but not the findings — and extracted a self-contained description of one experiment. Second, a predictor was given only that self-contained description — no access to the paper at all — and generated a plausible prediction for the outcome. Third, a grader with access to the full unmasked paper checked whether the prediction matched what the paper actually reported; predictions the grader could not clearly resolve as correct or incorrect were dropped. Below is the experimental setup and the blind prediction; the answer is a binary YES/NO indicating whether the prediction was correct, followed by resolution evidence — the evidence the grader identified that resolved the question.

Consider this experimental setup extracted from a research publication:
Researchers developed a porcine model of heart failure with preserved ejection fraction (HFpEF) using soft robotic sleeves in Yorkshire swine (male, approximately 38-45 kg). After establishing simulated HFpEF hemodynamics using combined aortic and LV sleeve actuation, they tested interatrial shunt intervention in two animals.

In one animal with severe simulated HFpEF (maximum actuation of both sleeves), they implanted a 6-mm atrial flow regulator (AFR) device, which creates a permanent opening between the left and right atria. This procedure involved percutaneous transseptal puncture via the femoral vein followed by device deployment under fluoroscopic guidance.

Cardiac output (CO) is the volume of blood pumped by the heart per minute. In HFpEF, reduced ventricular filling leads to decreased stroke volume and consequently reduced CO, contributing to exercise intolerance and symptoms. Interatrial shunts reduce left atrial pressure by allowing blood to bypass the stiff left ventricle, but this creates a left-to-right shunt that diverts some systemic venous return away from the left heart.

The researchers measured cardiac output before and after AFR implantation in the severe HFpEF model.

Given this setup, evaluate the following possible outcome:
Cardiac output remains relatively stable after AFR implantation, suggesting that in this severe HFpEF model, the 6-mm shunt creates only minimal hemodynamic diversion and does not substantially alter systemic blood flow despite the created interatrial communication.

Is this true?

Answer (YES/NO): YES